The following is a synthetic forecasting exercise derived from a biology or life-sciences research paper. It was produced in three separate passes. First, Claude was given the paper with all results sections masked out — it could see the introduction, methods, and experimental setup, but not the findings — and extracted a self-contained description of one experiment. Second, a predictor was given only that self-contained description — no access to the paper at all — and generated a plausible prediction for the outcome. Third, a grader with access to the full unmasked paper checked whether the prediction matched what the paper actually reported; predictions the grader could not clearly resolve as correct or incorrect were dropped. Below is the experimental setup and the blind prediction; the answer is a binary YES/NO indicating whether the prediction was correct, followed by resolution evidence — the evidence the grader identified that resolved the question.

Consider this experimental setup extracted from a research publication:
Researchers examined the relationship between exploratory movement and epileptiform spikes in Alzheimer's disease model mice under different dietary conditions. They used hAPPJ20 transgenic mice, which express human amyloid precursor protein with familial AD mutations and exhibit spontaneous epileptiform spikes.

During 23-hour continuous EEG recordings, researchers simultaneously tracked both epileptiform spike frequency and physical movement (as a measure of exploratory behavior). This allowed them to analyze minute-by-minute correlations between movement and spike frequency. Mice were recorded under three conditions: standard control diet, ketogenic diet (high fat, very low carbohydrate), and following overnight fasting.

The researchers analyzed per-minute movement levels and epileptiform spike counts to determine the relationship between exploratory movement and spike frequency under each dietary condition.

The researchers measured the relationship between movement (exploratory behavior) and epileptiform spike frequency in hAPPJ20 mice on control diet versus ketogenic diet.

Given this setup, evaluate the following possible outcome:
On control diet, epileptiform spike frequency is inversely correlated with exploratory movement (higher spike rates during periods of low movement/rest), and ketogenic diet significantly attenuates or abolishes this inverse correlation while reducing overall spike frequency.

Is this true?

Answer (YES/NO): NO